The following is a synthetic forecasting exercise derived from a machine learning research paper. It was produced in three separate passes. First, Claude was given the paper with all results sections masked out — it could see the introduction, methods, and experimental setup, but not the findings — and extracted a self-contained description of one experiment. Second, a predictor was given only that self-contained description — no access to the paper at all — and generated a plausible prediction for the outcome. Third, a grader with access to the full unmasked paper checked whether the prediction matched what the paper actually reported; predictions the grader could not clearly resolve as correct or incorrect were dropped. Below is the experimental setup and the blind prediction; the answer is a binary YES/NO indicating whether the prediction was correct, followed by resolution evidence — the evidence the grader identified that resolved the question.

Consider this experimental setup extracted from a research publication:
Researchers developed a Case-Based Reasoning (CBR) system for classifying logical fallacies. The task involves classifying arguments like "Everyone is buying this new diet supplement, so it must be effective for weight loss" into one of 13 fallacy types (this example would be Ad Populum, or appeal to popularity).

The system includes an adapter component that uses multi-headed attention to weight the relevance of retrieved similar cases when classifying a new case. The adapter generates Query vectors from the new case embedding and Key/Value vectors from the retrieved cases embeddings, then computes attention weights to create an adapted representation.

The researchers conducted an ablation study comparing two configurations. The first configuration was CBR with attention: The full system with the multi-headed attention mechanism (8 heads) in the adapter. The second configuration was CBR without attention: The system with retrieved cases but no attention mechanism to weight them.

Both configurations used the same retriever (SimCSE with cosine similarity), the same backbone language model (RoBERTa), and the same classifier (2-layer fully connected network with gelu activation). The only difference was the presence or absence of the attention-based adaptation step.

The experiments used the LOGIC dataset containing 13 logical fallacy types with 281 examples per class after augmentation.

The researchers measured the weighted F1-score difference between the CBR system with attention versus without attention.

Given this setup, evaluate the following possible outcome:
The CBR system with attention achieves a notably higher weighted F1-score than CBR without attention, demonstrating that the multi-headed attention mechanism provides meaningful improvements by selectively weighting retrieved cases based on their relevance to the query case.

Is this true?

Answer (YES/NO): YES